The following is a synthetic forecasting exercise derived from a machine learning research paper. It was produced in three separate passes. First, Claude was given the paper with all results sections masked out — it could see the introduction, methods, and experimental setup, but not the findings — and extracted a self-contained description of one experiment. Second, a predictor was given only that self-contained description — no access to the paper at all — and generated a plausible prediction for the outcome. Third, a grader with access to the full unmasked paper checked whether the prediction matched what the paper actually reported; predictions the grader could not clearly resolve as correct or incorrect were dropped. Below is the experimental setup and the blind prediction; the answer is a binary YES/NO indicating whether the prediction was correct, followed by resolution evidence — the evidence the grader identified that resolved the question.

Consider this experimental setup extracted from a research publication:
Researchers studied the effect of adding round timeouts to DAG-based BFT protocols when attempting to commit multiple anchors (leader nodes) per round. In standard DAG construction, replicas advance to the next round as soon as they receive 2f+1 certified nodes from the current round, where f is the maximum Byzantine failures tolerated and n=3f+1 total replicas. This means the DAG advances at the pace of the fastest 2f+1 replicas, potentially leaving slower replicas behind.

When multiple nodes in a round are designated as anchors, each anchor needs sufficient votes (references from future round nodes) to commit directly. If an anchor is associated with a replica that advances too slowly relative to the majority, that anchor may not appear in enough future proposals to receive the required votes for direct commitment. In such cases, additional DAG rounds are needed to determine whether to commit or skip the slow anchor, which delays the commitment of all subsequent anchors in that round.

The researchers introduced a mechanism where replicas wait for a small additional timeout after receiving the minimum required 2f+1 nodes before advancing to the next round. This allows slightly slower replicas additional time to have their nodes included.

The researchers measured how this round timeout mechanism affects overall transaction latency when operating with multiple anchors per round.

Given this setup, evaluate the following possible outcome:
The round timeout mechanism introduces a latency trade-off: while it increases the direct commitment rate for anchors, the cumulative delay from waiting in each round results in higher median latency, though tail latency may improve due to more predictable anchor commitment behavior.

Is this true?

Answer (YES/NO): NO